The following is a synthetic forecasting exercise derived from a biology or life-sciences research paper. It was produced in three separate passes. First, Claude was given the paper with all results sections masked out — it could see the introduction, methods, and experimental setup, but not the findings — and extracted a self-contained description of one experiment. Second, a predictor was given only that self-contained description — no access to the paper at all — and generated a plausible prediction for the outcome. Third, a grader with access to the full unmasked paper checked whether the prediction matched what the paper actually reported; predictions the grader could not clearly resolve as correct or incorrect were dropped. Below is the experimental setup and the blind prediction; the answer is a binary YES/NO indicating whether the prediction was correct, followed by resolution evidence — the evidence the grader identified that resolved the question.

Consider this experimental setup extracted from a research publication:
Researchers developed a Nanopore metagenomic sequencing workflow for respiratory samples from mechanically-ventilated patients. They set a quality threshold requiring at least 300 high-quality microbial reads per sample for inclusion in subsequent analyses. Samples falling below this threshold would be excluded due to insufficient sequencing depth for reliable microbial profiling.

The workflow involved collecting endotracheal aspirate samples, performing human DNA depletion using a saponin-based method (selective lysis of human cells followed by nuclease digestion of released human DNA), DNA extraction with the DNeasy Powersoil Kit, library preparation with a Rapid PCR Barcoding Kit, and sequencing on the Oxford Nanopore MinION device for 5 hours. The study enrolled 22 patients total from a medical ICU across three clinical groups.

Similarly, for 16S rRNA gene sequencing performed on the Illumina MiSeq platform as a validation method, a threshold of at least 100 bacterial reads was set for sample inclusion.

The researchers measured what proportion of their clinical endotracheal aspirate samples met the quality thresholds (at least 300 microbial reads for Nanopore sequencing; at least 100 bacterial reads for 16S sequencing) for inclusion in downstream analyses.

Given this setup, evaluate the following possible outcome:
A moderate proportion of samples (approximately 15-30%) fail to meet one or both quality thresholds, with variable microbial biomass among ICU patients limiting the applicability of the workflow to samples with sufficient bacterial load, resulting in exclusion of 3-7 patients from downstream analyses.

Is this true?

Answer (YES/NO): NO